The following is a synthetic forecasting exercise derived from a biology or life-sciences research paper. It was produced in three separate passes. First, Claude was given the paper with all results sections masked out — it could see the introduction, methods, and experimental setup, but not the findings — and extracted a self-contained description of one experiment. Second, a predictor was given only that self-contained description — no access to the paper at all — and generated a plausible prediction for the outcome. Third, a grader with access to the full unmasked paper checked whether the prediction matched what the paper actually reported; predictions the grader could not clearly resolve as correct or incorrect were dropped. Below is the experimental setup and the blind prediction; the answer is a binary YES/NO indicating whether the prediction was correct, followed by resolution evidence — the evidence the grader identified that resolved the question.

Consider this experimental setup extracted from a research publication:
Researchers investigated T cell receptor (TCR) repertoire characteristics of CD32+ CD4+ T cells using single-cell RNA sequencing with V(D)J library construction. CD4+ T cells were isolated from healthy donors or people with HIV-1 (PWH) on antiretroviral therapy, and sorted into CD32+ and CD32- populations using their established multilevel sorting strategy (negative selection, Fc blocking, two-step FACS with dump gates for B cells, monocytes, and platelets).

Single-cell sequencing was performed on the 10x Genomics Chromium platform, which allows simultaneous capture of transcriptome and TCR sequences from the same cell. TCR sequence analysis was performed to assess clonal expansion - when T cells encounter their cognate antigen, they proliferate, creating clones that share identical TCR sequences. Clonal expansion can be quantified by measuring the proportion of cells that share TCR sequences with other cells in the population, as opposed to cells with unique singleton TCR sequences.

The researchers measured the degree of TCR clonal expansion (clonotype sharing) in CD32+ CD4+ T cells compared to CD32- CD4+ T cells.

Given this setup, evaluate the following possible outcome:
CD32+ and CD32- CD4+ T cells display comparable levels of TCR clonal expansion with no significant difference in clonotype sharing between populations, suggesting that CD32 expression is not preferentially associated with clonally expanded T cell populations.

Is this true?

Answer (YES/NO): NO